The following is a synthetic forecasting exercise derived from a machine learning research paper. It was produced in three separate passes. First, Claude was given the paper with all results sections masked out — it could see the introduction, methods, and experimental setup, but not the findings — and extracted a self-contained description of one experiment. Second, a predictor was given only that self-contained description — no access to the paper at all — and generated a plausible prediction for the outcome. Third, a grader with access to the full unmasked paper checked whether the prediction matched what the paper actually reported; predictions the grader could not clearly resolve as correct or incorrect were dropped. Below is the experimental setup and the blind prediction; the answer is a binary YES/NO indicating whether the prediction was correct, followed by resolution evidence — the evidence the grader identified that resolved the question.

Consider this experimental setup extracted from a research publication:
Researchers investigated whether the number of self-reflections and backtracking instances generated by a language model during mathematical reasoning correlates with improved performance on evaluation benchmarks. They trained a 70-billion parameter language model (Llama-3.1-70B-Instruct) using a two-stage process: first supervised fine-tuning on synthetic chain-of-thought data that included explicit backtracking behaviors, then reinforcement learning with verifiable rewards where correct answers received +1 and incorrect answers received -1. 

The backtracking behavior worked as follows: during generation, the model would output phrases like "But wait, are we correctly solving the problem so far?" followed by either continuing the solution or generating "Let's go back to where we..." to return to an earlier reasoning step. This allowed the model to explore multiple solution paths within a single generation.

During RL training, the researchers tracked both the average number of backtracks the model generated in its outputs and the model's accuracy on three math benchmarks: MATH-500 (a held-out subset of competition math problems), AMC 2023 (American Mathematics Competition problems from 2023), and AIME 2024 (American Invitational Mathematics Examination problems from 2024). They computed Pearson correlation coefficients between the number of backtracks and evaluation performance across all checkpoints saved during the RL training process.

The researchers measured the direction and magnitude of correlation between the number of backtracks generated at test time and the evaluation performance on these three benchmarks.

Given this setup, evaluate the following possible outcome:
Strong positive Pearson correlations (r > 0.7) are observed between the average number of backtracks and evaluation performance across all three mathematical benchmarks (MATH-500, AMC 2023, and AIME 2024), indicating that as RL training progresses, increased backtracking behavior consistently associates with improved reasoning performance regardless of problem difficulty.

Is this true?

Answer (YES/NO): YES